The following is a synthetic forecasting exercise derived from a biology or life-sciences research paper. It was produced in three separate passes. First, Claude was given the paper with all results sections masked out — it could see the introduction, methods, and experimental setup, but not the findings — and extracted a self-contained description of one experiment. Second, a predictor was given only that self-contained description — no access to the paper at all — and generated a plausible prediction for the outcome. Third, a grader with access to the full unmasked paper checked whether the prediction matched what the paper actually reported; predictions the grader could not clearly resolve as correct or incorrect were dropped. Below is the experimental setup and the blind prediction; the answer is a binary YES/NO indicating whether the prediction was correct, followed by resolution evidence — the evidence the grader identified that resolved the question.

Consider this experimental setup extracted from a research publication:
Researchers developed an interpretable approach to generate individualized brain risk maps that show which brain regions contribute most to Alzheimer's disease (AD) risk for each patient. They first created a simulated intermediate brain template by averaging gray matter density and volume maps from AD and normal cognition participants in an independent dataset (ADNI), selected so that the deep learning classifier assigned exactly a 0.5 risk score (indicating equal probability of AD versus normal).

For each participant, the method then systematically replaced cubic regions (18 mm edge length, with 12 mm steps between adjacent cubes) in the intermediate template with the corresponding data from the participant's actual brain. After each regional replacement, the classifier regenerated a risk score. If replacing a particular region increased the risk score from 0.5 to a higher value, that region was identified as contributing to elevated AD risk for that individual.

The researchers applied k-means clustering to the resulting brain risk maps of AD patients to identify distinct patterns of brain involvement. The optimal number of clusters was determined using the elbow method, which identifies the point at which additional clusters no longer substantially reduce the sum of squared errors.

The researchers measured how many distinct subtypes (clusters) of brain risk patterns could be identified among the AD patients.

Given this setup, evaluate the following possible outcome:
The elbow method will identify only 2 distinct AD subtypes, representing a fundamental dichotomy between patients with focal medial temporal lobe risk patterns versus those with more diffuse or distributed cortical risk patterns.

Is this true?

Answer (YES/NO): NO